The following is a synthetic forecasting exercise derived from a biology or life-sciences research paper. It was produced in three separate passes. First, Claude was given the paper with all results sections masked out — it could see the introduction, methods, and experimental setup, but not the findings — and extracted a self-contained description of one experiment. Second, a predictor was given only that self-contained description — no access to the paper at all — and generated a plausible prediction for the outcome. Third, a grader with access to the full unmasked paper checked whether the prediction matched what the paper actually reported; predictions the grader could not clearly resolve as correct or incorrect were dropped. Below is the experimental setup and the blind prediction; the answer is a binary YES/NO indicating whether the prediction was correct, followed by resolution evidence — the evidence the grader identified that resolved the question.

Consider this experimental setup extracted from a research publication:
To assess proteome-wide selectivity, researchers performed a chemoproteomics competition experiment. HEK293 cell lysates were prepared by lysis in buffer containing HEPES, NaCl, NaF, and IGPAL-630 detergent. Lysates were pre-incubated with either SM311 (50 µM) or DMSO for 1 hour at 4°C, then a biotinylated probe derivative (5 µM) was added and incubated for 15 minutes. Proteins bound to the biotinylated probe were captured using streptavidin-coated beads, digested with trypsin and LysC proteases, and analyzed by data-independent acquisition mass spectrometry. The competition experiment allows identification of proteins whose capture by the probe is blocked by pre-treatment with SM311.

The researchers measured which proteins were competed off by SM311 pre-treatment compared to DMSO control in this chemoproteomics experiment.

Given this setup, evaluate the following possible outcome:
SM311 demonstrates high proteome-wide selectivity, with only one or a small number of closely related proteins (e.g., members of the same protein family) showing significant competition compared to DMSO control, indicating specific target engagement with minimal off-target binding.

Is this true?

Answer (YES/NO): NO